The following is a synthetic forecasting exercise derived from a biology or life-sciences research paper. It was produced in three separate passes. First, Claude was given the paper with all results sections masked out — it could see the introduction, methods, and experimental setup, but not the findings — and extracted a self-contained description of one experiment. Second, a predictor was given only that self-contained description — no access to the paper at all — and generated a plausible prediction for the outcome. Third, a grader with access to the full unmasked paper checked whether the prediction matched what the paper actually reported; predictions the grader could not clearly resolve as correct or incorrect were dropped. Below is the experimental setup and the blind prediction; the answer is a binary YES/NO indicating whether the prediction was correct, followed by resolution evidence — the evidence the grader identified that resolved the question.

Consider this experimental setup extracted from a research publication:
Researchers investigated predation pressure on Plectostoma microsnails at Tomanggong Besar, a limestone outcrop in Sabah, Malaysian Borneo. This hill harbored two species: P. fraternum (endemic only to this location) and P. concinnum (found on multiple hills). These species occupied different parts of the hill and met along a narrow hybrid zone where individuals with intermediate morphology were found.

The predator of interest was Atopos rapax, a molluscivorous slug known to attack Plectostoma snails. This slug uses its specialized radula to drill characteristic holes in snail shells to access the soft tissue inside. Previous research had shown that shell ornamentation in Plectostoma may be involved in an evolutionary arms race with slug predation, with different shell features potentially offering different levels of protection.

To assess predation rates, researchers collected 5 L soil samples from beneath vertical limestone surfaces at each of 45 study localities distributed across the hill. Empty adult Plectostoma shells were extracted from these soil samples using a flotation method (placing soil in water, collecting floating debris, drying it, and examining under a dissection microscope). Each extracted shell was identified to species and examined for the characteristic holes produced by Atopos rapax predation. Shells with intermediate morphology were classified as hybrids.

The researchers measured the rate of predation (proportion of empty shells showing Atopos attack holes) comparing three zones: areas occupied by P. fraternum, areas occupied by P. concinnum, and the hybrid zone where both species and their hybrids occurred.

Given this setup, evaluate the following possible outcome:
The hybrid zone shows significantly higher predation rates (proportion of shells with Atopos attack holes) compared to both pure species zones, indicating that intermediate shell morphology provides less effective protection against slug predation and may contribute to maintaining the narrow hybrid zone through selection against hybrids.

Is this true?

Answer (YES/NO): YES